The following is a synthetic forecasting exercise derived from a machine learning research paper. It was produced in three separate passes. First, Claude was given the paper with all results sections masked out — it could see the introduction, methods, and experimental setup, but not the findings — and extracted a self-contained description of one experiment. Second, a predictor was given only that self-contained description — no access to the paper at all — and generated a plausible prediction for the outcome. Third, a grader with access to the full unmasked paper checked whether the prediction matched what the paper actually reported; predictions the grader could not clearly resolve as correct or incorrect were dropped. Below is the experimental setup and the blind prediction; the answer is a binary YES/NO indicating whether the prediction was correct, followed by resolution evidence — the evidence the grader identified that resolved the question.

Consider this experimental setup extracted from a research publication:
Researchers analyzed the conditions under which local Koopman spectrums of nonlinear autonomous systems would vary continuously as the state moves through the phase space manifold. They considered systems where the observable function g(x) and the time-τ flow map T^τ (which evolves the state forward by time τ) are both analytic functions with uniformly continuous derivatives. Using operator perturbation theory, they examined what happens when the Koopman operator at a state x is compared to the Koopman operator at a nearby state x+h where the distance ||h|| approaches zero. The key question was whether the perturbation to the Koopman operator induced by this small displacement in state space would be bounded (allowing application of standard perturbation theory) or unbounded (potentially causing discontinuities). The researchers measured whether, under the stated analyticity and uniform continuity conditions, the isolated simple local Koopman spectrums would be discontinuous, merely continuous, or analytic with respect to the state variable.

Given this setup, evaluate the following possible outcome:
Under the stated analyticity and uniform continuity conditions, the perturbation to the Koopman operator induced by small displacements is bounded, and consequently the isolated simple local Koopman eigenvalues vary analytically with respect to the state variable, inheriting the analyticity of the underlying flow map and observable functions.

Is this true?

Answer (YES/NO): YES